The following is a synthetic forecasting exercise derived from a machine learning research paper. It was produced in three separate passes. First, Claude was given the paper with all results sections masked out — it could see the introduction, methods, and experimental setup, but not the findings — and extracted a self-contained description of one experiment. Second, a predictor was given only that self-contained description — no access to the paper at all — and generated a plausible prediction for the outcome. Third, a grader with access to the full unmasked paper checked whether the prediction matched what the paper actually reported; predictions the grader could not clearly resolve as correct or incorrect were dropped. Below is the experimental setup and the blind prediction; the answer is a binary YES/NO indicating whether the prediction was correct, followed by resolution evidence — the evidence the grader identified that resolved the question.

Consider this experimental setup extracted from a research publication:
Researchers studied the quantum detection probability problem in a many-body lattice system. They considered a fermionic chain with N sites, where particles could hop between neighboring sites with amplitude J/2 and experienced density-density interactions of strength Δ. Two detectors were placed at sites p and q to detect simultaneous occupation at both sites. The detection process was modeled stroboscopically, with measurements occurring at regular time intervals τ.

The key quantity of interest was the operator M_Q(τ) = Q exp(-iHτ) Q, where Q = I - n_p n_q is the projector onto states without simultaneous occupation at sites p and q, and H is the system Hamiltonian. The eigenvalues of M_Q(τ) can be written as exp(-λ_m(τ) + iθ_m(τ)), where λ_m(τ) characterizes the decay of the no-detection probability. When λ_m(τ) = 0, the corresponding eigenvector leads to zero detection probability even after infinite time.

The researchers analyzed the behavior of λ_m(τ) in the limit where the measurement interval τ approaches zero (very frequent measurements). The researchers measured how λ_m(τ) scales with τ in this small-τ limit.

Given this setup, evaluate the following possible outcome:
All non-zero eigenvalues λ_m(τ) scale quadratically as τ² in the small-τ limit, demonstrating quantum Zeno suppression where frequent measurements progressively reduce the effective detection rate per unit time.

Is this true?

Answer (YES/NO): YES